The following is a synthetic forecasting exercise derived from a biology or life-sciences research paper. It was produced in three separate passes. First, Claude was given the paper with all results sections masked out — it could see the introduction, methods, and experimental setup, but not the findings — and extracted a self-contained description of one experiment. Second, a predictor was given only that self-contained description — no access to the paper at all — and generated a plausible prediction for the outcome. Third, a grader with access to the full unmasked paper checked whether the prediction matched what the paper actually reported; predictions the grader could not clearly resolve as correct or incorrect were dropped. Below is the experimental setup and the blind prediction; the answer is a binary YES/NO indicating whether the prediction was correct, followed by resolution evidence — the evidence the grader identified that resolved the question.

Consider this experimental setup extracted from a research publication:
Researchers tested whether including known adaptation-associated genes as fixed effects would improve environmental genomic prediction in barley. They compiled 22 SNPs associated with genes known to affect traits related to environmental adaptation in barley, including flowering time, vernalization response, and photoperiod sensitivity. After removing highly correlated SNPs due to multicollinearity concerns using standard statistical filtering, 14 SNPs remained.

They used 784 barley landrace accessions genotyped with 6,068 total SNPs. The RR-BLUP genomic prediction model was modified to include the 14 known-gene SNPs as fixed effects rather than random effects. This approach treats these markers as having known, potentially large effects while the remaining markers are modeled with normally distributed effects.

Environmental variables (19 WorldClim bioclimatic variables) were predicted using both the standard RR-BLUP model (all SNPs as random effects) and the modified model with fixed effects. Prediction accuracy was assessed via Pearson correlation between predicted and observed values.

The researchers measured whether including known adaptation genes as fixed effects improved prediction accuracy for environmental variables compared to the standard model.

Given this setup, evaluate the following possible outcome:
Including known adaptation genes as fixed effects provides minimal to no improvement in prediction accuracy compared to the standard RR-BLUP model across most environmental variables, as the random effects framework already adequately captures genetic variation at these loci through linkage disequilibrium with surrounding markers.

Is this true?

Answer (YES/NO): YES